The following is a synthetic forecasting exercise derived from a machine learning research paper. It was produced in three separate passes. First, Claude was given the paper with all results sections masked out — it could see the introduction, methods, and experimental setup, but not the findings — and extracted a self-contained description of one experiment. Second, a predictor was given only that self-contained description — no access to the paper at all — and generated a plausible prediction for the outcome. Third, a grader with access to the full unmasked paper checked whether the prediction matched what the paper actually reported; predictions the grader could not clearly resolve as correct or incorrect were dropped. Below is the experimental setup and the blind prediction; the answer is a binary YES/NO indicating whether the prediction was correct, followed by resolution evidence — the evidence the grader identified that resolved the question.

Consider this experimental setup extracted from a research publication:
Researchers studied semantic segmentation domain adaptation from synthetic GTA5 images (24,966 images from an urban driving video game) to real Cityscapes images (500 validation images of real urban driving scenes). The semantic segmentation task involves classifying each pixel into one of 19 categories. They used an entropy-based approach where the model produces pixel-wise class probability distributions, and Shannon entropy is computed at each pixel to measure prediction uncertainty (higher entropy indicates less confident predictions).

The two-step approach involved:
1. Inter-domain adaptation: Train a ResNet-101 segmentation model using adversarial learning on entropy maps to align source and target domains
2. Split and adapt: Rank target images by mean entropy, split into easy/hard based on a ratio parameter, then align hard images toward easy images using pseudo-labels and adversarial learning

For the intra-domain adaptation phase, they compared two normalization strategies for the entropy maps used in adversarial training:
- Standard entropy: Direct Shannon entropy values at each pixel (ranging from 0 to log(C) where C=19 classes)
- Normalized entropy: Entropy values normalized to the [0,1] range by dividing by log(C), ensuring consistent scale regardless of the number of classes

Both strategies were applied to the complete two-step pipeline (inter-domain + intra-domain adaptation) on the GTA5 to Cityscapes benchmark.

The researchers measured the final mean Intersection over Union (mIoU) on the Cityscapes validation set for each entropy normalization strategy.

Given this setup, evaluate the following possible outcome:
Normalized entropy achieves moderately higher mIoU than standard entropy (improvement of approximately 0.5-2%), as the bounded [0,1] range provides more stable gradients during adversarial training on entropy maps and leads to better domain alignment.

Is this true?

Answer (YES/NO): YES